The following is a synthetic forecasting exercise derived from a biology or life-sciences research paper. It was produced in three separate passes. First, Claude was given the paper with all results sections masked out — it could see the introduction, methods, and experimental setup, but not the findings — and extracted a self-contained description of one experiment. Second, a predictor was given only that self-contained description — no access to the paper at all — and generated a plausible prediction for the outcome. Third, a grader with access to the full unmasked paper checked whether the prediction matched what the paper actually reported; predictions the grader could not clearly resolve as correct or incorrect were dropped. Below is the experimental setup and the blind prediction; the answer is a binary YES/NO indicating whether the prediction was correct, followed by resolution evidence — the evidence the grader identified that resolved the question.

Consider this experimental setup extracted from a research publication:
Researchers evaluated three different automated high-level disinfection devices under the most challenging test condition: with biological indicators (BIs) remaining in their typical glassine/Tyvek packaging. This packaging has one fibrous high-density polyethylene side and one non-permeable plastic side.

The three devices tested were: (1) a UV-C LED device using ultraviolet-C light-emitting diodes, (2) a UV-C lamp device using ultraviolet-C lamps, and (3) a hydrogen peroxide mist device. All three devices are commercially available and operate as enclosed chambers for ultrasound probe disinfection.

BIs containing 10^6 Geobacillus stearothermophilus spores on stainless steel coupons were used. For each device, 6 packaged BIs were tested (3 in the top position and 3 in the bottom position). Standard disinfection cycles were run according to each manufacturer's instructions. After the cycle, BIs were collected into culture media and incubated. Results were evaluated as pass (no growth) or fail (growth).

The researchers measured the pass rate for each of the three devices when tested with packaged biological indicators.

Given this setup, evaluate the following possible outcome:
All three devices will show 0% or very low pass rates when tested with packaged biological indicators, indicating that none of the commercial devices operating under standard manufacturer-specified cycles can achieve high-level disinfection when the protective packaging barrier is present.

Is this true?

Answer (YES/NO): NO